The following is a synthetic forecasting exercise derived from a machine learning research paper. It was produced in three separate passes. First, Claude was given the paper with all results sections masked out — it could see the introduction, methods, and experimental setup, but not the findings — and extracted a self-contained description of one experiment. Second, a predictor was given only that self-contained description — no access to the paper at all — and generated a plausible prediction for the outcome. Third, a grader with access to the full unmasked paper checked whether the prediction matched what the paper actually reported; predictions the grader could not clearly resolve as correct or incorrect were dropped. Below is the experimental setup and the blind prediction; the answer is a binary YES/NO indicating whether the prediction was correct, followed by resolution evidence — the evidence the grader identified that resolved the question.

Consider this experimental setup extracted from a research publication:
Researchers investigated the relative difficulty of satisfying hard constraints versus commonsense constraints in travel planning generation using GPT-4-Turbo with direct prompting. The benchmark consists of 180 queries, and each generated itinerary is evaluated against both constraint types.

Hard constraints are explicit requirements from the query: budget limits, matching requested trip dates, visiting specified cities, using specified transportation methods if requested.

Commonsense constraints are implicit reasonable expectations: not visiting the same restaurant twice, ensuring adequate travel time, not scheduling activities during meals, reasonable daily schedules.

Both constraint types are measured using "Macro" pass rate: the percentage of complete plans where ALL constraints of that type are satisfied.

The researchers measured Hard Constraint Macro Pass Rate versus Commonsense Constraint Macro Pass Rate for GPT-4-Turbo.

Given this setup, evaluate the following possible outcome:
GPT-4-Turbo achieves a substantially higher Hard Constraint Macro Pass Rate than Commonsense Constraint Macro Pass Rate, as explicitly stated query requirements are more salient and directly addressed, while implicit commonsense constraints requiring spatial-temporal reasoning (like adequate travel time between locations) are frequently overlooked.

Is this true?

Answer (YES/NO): NO